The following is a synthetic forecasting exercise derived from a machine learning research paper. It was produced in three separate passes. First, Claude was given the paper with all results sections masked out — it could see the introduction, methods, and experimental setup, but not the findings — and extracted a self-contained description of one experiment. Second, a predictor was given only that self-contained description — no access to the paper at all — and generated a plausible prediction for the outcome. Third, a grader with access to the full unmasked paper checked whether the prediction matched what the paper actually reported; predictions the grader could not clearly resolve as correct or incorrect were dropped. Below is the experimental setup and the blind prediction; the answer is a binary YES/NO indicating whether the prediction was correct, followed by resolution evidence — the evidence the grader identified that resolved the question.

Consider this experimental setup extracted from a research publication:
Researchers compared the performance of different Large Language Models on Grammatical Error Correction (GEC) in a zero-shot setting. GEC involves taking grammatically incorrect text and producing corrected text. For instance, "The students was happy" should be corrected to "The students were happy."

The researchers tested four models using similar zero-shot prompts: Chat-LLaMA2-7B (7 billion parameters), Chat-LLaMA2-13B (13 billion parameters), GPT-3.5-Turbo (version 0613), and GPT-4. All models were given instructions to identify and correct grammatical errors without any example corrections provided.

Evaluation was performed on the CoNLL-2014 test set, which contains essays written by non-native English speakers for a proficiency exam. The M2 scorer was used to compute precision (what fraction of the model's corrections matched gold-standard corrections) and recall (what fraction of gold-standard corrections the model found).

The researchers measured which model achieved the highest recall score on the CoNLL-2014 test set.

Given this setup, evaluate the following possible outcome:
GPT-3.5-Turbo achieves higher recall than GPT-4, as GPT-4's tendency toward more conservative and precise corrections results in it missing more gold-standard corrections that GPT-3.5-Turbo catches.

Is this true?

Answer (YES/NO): YES